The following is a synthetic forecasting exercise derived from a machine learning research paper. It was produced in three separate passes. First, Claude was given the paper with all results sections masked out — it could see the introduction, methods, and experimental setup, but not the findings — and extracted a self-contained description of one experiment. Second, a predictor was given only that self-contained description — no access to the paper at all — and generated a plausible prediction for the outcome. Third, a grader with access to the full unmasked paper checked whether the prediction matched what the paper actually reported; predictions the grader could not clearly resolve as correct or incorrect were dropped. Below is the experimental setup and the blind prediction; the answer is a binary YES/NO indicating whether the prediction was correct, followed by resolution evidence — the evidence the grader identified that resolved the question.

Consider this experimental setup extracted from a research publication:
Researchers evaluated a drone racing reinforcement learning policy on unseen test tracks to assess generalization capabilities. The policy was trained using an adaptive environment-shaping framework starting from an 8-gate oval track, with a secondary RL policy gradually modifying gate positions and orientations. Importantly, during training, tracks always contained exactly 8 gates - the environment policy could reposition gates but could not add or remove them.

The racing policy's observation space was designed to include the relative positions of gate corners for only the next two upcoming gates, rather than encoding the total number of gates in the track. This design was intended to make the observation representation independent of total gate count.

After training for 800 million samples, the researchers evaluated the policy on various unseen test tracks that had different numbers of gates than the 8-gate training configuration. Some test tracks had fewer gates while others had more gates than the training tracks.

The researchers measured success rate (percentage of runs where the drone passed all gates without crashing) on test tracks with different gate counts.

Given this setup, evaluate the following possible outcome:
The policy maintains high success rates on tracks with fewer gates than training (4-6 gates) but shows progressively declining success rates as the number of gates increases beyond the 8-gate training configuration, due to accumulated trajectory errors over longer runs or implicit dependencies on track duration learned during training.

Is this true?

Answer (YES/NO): NO